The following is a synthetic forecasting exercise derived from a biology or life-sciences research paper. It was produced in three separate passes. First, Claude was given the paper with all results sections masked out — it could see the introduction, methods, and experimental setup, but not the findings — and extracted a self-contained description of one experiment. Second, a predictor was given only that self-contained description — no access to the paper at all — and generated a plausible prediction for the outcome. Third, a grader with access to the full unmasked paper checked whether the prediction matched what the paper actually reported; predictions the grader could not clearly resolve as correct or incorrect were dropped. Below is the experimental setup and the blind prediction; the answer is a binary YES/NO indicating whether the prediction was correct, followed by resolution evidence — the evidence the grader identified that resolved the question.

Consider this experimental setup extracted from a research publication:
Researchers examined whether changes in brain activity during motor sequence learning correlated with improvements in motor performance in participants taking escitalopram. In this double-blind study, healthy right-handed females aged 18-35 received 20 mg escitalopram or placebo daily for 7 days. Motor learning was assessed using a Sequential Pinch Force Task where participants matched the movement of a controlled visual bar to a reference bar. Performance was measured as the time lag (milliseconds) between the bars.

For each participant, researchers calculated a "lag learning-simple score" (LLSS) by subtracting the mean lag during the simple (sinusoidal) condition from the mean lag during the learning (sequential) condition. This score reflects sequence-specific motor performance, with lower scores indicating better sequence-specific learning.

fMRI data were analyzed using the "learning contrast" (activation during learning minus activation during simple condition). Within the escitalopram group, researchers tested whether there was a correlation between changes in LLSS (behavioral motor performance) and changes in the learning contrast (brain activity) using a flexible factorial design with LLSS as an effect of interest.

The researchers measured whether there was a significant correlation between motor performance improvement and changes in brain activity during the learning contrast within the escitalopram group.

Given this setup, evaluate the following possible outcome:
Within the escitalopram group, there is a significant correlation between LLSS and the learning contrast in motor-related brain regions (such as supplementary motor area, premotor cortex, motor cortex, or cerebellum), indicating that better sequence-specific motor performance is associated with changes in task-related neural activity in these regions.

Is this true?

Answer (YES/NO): YES